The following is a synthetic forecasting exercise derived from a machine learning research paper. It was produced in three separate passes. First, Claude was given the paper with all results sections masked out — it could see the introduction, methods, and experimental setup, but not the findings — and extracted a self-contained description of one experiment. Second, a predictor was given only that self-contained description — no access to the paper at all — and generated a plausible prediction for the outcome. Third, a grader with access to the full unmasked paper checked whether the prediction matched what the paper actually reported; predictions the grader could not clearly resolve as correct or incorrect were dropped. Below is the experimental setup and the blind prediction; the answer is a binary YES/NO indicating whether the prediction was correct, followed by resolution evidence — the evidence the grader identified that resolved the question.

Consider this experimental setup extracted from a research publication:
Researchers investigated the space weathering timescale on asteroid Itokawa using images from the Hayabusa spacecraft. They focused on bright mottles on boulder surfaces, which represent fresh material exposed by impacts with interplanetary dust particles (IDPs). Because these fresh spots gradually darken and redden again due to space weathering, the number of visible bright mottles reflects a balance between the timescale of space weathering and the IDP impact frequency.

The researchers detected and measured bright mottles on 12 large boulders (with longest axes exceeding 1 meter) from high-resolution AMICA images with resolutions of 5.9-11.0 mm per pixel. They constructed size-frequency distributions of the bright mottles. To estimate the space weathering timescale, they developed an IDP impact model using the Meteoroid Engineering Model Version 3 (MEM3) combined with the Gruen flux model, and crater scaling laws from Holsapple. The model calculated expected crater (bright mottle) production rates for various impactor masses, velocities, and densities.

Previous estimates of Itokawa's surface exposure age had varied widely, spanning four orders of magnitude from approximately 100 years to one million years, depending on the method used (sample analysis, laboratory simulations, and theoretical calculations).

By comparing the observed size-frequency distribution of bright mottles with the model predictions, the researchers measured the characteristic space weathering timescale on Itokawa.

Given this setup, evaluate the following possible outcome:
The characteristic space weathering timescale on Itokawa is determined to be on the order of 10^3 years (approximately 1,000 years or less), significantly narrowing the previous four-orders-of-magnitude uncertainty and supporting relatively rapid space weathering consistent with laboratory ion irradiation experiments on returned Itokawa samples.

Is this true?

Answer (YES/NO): NO